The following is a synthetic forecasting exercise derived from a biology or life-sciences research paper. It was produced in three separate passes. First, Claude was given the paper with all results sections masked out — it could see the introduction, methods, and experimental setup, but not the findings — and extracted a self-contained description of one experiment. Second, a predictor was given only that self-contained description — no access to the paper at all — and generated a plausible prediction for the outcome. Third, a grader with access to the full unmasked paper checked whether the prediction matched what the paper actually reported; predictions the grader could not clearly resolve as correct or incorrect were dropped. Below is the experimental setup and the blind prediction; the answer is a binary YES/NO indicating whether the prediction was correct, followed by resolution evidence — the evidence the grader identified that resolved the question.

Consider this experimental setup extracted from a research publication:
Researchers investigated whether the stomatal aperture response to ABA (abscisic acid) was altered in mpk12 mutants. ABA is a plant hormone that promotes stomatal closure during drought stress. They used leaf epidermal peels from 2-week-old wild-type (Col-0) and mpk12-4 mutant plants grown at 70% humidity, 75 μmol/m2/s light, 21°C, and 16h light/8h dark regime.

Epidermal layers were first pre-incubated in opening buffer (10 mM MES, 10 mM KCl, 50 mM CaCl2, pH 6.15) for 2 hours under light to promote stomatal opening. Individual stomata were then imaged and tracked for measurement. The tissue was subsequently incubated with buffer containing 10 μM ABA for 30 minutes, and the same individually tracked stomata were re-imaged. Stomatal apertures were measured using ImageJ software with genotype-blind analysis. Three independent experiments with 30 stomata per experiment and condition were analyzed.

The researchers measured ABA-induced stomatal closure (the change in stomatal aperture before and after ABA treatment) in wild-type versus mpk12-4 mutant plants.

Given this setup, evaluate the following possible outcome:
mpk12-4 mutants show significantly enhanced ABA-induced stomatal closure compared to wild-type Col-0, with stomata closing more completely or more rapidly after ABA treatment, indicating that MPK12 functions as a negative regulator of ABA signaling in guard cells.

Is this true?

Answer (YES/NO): NO